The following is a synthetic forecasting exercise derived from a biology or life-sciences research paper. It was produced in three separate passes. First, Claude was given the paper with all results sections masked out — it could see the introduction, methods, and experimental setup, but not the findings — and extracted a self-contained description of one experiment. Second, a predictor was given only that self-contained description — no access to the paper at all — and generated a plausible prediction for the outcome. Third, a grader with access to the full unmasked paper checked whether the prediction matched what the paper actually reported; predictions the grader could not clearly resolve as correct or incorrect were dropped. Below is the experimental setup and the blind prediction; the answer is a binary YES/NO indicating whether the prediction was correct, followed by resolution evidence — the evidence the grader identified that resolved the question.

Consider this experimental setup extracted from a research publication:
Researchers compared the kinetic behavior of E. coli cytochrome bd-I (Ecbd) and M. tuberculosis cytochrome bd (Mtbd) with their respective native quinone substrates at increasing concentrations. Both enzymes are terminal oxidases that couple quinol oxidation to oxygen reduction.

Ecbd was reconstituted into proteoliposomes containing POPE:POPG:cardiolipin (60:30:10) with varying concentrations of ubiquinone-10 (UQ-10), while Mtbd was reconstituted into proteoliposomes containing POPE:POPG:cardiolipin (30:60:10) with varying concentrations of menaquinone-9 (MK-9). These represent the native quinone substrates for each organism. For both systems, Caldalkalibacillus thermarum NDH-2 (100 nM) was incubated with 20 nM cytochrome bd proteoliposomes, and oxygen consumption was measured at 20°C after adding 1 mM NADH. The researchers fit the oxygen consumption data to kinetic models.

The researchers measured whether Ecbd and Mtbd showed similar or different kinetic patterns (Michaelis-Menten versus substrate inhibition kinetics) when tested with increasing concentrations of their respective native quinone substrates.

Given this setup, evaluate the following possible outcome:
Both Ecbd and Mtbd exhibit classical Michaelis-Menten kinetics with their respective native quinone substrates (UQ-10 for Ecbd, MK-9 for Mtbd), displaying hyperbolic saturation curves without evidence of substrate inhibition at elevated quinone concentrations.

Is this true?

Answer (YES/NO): NO